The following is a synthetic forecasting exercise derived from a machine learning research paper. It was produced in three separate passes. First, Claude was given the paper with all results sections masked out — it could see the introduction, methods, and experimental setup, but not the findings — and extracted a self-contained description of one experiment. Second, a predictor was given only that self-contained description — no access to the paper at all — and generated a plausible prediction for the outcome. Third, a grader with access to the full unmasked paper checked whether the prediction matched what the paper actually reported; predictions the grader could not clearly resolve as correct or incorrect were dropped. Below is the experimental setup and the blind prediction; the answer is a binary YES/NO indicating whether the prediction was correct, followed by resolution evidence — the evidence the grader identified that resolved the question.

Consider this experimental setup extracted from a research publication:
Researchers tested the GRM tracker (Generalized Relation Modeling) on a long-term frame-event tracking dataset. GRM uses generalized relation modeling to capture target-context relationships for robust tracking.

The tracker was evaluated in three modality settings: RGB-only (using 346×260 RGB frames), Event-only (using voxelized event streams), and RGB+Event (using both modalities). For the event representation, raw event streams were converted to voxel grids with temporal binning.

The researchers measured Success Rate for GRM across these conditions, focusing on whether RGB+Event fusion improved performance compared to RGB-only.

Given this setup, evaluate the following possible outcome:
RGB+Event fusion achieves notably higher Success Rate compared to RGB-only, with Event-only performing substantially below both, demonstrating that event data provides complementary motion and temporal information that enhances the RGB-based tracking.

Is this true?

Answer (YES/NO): NO